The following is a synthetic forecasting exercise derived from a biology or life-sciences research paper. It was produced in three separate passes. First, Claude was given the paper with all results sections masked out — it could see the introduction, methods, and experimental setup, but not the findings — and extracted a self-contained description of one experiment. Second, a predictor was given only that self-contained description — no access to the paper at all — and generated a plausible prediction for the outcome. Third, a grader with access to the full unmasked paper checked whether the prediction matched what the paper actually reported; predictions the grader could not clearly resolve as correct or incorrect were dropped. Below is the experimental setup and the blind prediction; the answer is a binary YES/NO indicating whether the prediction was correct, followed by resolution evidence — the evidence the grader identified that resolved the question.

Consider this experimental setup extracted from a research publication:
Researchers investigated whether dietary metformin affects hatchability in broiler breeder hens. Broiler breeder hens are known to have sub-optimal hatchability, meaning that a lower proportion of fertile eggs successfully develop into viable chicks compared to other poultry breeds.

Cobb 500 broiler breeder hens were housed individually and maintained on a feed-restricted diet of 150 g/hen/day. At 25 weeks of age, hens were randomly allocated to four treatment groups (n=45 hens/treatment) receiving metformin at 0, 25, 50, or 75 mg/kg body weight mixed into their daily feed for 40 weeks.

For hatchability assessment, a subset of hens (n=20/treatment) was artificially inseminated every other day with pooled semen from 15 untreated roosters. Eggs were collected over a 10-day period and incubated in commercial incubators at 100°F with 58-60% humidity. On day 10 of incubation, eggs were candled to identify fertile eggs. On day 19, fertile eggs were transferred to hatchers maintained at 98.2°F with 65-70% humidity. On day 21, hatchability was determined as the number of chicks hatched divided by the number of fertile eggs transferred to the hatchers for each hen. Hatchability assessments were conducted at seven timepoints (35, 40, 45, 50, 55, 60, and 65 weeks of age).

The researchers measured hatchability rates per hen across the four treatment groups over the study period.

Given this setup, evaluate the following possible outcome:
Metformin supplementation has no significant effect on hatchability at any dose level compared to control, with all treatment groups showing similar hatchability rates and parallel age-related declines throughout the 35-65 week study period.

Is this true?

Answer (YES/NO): NO